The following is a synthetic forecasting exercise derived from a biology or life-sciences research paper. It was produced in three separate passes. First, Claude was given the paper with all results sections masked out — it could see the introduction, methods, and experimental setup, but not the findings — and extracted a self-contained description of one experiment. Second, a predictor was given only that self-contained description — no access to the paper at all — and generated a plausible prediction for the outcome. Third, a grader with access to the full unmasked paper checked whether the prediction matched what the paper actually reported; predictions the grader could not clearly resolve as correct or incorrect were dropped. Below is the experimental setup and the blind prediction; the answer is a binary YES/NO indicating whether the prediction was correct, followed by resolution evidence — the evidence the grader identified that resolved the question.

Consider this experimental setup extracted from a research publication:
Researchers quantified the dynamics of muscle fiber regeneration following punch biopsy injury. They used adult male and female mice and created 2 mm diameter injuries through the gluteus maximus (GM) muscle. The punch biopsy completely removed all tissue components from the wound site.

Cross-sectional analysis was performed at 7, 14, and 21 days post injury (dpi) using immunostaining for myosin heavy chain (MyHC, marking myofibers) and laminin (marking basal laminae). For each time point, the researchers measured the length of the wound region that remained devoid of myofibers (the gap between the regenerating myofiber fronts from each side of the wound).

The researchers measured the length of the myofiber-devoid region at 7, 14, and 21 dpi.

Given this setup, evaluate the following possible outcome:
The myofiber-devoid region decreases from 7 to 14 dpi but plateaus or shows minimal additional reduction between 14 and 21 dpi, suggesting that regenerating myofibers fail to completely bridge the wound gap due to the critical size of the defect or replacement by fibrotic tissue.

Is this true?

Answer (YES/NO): NO